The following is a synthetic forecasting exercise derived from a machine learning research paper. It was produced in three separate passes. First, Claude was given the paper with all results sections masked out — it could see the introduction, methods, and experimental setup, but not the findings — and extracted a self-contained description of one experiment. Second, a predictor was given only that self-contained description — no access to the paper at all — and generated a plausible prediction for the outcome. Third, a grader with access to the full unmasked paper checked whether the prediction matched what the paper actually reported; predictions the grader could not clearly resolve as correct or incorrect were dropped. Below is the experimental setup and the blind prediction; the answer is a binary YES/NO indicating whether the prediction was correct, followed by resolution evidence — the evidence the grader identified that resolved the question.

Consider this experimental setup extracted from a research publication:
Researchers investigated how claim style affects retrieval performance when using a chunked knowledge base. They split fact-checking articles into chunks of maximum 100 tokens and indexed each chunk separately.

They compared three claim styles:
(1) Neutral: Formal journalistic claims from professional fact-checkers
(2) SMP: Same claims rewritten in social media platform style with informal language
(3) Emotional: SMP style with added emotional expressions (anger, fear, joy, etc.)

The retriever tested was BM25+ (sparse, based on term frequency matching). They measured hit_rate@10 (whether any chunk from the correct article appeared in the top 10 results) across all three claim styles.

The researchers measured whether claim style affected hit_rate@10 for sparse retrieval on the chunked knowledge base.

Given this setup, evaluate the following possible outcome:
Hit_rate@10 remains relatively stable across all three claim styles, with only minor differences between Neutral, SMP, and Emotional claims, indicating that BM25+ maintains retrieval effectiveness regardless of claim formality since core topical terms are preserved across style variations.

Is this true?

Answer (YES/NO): NO